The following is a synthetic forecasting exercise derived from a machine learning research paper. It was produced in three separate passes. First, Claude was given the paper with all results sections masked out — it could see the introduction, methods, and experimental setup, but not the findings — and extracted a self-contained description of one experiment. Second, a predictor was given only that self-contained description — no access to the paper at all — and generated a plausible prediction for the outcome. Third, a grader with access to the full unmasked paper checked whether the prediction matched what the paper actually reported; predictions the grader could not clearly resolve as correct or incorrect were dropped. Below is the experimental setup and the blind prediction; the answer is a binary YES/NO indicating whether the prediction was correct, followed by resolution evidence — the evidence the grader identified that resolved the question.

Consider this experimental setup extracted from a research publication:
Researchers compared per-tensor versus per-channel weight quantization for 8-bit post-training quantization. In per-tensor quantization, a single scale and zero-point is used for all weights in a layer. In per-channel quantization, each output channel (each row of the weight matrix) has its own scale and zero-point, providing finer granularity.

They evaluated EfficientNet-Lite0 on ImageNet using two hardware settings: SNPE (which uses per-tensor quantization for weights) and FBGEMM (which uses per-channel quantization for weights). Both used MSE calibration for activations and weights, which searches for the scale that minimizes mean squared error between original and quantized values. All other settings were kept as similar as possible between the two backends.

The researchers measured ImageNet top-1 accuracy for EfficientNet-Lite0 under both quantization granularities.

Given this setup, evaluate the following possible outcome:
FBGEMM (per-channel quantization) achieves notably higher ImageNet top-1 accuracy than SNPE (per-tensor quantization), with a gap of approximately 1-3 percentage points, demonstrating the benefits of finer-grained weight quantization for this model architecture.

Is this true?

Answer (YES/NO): YES